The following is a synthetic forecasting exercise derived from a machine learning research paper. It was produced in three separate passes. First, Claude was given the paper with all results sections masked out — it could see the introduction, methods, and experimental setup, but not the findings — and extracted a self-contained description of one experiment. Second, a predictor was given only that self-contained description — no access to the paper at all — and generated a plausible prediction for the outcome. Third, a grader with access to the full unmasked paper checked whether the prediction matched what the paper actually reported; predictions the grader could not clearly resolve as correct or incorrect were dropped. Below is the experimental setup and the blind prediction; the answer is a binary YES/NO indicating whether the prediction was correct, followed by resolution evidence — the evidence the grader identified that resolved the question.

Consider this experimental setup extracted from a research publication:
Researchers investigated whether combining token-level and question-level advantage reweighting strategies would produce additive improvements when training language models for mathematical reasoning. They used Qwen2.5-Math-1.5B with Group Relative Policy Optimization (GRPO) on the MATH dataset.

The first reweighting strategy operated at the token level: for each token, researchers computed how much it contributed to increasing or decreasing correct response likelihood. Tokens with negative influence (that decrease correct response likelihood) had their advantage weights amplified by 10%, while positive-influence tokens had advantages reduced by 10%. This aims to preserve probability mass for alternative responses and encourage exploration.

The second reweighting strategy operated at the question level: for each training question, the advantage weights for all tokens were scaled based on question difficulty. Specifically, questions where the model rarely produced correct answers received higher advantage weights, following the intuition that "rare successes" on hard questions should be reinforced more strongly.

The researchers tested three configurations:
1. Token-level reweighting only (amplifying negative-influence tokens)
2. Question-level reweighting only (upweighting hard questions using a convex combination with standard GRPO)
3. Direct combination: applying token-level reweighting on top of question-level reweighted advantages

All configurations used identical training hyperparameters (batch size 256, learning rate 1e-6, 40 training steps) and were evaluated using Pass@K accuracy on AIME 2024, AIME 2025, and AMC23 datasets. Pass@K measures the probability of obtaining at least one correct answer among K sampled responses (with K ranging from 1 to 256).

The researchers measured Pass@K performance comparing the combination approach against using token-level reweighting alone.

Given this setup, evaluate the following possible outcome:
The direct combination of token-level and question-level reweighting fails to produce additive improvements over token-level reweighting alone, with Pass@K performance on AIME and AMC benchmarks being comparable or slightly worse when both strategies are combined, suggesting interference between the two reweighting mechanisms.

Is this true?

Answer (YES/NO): YES